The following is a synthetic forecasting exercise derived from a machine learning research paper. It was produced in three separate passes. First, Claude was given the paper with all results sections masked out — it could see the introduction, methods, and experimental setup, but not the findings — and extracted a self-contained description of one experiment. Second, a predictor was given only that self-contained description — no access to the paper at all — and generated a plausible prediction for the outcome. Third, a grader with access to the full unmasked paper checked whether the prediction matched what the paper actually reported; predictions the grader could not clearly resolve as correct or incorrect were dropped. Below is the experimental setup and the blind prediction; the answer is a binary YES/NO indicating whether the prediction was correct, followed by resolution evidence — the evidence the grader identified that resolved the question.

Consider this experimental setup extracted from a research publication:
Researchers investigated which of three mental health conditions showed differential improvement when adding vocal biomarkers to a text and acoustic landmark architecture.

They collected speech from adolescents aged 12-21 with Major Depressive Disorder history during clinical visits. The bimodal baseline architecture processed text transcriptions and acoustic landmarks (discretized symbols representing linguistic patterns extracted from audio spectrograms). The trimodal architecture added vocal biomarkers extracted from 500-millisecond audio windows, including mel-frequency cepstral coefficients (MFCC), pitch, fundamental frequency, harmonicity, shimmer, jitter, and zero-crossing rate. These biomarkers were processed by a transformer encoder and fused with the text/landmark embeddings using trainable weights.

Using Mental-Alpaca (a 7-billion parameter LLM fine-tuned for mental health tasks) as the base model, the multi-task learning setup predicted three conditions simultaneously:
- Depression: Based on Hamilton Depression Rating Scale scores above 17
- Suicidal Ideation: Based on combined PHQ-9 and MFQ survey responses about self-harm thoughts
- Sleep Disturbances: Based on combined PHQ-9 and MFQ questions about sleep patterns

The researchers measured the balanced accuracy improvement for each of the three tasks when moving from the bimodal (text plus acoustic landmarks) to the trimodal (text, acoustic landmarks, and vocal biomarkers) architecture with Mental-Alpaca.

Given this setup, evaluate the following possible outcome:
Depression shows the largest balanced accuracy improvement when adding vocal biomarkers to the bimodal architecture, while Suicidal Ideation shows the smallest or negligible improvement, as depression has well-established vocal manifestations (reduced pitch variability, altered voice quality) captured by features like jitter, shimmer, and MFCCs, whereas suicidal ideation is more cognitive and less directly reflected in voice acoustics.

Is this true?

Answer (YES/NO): NO